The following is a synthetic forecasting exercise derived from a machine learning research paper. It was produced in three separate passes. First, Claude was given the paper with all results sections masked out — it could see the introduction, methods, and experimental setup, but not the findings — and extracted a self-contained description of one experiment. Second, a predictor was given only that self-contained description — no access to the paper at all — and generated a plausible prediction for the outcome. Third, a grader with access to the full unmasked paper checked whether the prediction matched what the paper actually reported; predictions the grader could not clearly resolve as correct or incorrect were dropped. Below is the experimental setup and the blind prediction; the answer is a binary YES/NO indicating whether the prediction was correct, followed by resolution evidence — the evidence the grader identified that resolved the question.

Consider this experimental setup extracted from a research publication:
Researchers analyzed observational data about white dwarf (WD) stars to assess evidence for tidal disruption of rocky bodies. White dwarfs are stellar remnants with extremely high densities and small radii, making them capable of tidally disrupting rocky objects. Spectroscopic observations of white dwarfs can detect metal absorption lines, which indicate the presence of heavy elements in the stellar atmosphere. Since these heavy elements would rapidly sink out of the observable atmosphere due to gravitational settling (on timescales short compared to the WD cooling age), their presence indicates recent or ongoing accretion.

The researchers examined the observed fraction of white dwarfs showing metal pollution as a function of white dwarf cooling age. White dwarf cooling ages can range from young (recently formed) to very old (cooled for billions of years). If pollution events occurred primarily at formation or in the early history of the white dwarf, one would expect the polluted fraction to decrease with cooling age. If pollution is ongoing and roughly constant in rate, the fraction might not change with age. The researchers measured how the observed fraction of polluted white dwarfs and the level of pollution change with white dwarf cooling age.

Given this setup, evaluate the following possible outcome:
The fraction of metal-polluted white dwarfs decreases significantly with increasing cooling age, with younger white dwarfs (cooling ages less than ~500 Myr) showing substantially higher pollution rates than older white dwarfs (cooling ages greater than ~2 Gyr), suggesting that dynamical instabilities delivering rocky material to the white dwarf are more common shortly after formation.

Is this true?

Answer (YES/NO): NO